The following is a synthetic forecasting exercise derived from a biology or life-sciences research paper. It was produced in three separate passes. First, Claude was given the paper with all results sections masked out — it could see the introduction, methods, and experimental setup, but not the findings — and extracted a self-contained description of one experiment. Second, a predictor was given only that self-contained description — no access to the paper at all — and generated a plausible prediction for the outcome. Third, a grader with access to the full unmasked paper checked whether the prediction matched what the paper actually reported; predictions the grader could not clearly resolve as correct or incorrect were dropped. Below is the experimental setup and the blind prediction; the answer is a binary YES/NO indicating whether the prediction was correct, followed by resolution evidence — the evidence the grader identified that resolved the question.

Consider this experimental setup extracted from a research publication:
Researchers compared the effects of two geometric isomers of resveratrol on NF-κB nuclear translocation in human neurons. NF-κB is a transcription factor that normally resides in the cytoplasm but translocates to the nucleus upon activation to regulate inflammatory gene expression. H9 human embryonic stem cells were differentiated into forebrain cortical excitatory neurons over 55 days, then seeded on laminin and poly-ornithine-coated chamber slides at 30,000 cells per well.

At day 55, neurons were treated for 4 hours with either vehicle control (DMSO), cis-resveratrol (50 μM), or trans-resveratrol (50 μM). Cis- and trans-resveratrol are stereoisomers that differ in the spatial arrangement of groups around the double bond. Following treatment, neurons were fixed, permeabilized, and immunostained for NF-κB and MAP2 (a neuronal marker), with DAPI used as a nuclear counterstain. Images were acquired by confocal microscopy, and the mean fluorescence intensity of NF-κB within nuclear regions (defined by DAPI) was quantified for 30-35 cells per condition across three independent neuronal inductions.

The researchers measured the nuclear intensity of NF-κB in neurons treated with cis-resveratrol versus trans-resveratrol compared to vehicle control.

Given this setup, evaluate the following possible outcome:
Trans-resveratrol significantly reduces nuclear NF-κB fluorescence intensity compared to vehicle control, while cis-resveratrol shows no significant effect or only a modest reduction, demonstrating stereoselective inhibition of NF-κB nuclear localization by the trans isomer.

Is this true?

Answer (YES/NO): NO